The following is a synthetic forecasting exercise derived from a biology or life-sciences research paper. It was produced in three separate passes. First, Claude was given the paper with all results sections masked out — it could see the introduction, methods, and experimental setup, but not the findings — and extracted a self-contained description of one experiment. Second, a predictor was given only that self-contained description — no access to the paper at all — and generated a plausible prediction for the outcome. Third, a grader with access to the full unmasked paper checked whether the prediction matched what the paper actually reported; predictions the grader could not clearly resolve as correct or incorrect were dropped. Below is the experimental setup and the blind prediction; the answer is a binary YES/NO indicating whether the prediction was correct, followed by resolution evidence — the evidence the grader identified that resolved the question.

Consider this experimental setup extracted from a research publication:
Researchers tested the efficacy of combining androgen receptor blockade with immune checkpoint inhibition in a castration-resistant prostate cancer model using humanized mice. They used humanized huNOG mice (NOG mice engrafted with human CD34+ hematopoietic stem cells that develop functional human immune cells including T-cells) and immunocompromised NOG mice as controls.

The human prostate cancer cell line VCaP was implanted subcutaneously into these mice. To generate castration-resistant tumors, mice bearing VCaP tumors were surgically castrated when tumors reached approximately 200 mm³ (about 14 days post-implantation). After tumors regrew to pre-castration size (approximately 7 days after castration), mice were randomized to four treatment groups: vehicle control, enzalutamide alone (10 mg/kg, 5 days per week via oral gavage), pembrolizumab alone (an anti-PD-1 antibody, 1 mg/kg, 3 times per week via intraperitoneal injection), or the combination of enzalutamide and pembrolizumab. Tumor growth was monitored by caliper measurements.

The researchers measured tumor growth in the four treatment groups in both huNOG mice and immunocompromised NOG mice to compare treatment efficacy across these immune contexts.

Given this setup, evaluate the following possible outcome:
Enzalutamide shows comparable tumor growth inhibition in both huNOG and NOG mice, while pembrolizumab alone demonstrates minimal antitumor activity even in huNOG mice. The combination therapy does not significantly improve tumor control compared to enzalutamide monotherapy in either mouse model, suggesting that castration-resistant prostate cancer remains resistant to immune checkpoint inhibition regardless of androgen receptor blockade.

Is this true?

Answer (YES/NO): NO